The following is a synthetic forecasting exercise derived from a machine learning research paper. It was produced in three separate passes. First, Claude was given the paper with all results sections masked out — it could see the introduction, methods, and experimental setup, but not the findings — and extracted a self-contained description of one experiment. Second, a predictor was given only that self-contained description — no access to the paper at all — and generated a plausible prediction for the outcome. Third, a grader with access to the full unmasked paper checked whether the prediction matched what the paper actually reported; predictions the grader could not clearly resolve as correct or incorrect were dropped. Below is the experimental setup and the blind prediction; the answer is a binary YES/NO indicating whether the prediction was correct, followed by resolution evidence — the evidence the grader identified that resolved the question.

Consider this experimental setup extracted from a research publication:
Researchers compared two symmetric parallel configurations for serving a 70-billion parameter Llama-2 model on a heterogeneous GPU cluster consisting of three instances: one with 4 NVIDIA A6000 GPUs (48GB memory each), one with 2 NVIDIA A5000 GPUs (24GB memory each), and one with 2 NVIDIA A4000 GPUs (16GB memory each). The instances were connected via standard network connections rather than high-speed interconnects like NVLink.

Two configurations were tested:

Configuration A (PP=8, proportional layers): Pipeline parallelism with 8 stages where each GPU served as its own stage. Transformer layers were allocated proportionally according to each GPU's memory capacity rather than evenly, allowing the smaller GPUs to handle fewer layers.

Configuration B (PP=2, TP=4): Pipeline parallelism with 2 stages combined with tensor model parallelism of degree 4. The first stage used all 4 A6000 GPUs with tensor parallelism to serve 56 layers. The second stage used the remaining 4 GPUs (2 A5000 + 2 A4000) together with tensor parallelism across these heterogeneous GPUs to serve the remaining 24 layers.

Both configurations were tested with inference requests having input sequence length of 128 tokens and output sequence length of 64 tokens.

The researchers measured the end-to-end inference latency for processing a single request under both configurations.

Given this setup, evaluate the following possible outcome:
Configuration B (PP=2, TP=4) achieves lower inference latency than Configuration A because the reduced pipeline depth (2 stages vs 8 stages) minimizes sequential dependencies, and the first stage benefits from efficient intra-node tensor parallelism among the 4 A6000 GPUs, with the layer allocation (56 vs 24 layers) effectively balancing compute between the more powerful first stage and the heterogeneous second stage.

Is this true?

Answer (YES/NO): NO